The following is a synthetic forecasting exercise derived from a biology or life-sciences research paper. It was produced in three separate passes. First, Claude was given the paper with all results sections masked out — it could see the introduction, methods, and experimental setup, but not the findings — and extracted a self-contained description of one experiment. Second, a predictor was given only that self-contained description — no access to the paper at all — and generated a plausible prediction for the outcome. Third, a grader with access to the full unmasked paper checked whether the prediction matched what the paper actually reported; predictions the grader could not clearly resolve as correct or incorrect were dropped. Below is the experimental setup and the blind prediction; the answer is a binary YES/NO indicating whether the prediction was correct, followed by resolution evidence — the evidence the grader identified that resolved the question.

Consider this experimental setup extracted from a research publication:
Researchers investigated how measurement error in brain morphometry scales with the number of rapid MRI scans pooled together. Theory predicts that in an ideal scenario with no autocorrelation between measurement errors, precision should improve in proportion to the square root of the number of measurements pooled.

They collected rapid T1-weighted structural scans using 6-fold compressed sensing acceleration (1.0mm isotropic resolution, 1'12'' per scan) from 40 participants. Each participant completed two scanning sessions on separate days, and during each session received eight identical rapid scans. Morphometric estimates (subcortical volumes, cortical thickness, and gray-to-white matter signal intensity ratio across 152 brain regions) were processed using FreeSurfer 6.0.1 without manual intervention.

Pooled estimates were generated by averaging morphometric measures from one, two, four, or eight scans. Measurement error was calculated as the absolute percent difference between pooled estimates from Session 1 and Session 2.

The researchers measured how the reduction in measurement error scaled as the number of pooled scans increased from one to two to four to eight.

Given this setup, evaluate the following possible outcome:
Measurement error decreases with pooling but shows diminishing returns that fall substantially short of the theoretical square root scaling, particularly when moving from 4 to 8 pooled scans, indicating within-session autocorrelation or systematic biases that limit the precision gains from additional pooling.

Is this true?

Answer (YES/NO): NO